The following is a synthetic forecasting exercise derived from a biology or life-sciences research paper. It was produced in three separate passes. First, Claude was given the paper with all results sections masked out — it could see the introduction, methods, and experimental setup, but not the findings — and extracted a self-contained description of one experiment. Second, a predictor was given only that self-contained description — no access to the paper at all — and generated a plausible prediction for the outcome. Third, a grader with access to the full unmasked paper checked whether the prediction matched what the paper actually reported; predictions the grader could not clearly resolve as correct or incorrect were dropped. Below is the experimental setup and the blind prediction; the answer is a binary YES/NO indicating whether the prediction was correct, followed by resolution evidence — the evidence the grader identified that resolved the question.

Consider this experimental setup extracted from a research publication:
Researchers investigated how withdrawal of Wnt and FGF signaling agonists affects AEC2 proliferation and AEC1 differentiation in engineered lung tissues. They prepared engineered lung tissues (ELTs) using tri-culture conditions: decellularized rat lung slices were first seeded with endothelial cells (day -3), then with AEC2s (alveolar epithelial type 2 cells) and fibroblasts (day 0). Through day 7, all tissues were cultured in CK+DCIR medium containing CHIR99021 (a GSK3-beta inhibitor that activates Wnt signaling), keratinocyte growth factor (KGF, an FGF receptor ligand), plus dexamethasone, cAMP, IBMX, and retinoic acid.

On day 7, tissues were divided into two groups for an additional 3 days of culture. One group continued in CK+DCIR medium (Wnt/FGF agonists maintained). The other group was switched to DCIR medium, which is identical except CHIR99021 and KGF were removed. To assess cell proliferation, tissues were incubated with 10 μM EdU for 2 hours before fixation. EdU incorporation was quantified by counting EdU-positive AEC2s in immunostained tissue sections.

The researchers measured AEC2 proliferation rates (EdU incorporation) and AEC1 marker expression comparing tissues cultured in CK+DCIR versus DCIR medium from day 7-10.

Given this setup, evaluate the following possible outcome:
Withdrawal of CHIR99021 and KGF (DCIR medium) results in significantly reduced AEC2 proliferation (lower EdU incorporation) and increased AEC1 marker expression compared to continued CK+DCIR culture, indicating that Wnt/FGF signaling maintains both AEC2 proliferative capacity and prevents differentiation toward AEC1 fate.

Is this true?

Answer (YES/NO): YES